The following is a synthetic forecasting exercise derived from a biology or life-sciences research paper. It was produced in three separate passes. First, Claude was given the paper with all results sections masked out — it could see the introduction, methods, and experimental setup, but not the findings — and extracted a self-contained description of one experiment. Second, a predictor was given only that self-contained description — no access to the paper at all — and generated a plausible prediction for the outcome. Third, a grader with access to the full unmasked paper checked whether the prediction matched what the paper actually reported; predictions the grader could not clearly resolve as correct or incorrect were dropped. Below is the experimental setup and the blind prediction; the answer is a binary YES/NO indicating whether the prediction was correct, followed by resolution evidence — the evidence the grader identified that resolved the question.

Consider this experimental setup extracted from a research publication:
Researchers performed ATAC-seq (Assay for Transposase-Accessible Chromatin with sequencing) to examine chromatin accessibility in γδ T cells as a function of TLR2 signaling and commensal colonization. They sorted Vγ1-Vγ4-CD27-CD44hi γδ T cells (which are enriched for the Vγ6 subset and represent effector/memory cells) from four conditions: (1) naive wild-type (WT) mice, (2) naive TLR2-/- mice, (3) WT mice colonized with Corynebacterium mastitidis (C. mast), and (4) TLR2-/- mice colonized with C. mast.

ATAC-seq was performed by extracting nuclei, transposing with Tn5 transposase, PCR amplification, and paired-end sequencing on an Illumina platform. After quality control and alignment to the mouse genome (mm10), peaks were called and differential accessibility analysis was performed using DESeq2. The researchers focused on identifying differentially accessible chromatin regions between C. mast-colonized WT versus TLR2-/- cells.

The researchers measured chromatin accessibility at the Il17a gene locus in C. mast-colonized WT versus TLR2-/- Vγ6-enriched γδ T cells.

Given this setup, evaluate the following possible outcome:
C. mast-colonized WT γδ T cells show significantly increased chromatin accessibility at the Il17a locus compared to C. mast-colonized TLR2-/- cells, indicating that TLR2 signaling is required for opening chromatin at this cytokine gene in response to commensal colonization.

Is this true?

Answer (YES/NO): YES